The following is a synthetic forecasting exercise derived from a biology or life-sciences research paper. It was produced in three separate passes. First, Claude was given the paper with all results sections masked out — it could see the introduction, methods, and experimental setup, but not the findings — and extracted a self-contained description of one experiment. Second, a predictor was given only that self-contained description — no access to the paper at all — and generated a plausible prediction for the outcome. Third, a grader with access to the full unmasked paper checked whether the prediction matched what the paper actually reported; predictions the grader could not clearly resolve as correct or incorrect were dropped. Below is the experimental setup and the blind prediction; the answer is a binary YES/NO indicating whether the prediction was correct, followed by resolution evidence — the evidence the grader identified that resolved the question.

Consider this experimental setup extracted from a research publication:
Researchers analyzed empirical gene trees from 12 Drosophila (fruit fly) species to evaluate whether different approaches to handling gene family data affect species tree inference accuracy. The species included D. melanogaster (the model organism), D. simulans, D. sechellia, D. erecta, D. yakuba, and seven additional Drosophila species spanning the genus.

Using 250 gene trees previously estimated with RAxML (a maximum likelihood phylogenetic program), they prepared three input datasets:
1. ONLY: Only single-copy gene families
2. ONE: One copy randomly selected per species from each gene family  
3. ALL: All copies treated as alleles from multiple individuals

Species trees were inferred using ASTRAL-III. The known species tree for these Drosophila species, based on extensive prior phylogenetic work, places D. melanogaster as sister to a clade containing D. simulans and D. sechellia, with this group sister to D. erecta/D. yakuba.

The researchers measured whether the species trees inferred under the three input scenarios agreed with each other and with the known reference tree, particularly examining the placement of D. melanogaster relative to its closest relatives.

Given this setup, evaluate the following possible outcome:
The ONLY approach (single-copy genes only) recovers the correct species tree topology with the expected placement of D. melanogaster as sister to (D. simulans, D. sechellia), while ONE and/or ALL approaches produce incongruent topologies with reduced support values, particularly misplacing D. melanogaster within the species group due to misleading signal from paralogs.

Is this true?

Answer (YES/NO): NO